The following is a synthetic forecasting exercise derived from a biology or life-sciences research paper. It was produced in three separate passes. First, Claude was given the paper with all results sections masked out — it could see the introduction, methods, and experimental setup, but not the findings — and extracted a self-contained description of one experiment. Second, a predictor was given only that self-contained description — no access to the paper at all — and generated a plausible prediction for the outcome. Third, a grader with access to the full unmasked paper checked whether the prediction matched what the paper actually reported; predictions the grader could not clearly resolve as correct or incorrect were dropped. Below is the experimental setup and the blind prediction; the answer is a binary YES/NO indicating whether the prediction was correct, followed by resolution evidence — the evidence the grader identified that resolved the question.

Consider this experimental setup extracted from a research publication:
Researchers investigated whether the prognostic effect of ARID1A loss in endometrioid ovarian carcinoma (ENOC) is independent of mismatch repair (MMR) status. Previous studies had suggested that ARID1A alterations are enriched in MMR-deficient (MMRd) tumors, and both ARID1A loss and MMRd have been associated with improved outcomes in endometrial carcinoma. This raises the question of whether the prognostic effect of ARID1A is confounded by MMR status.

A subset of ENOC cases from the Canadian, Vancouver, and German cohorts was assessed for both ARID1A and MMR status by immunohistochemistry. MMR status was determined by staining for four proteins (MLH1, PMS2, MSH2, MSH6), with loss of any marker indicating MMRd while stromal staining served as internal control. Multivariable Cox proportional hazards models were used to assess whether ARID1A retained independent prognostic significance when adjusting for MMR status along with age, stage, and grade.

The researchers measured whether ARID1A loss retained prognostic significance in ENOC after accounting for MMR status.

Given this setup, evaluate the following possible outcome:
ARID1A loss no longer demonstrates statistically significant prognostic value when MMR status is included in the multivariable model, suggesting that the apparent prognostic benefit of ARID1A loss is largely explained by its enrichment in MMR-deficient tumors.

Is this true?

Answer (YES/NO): NO